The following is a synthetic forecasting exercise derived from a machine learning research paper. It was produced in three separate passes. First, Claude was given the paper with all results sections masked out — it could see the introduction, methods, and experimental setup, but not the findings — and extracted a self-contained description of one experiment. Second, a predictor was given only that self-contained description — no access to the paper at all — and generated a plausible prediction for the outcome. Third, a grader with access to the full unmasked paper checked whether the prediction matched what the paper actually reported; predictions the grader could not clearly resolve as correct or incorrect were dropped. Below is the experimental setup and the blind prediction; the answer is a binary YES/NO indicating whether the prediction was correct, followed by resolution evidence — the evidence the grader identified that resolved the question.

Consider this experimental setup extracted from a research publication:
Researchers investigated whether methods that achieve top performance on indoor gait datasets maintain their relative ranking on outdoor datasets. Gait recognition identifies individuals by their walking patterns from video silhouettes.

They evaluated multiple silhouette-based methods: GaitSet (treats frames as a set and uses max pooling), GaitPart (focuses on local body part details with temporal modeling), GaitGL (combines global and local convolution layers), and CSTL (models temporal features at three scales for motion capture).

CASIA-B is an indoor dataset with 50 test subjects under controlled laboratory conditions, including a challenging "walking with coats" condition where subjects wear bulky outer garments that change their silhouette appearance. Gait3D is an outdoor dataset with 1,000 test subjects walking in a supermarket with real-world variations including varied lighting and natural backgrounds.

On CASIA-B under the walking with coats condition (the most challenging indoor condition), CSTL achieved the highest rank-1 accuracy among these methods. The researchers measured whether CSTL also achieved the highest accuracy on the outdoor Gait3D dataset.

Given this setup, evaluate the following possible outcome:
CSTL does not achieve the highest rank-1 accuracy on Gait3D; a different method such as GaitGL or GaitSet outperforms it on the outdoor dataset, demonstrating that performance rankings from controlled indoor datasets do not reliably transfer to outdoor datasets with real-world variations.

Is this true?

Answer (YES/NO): YES